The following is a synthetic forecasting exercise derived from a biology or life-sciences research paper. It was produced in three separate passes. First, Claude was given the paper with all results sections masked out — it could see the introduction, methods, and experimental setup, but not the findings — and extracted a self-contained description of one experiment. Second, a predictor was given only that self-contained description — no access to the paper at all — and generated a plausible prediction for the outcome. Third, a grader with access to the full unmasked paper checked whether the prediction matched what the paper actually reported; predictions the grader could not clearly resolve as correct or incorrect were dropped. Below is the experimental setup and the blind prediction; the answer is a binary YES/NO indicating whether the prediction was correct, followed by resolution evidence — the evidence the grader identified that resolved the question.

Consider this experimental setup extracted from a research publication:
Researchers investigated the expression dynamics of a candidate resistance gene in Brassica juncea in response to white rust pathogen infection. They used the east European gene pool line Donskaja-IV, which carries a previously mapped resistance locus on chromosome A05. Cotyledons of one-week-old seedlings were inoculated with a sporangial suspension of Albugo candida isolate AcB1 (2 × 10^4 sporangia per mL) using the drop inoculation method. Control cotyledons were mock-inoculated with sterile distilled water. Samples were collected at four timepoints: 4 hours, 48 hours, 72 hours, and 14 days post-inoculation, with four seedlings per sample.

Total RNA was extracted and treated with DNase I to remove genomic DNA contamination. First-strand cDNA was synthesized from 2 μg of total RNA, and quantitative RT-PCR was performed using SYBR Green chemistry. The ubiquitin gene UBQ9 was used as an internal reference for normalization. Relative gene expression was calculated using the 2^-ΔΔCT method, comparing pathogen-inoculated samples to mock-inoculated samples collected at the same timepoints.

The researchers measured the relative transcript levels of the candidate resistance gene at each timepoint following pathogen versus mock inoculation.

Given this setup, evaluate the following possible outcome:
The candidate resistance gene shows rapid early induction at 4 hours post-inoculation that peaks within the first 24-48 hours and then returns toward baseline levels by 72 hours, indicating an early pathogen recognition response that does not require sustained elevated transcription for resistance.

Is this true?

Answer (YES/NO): NO